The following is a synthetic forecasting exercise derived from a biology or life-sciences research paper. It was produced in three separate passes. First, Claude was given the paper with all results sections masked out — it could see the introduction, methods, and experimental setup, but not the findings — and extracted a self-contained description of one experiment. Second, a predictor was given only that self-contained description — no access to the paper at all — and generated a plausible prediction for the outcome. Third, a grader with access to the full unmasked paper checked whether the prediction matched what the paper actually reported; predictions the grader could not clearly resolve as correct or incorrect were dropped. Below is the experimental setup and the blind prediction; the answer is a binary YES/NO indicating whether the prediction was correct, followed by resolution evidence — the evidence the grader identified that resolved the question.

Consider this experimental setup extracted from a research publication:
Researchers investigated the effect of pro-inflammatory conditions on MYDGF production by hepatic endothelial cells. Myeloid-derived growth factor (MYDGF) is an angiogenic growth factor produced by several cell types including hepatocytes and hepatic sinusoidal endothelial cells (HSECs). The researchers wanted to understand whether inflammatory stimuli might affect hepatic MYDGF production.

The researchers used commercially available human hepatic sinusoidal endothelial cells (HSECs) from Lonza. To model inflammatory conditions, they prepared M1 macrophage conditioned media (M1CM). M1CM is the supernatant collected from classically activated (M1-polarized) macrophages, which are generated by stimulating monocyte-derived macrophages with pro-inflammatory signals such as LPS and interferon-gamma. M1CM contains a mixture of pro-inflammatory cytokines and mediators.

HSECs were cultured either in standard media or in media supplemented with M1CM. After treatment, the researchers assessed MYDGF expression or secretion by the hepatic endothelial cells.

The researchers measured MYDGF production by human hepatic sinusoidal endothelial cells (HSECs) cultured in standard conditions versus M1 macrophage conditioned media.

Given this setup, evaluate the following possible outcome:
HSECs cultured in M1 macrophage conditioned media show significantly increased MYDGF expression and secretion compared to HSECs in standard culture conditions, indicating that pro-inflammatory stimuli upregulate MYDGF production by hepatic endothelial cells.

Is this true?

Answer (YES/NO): NO